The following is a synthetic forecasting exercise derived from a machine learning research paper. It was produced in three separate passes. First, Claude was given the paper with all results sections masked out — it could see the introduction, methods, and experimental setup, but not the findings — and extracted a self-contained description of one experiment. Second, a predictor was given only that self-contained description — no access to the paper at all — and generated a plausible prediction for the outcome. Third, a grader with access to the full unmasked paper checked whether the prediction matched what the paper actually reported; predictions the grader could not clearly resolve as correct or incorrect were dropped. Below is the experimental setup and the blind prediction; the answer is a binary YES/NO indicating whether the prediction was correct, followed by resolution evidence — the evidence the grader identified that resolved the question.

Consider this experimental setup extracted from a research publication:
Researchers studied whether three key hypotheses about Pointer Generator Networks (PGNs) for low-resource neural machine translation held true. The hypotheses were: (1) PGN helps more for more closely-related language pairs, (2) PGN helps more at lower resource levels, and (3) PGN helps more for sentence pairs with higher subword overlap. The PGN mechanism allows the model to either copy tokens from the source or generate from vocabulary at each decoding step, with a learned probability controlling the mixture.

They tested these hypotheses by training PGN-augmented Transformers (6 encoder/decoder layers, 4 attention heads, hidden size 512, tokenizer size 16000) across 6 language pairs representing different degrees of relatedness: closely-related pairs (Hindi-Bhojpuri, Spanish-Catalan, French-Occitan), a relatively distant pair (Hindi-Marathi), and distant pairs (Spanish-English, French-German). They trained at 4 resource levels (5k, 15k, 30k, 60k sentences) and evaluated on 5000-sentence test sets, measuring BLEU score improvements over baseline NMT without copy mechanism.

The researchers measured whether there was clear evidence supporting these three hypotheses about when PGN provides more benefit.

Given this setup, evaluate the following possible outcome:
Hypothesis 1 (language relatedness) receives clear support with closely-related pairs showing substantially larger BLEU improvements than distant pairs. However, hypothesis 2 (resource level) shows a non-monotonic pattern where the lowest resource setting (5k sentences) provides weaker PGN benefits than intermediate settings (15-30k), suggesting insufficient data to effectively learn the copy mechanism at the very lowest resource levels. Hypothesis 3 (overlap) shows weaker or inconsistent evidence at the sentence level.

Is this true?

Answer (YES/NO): NO